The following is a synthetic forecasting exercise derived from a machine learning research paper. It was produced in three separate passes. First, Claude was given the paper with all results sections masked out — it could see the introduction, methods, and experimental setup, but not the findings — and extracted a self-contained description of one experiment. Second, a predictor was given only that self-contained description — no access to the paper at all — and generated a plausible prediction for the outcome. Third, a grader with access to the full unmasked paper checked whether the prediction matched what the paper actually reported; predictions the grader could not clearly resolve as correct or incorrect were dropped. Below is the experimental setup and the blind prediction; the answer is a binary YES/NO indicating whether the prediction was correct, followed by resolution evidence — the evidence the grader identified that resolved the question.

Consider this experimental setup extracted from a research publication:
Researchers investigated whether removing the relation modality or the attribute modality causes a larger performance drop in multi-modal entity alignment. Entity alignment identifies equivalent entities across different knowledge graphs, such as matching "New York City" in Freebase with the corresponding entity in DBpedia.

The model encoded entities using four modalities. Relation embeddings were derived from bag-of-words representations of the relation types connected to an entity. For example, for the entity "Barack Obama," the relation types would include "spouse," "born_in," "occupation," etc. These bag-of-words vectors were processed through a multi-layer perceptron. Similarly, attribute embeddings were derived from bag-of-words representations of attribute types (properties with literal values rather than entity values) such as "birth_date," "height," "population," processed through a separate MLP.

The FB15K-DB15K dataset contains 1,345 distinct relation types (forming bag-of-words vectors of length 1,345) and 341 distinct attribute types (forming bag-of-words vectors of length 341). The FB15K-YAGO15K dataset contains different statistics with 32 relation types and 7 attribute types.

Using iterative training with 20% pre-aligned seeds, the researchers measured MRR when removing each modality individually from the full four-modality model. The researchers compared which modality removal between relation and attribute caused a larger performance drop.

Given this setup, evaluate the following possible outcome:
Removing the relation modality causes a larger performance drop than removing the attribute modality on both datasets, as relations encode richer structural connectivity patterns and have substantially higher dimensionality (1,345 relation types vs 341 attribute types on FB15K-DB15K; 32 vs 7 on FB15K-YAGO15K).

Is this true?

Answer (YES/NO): YES